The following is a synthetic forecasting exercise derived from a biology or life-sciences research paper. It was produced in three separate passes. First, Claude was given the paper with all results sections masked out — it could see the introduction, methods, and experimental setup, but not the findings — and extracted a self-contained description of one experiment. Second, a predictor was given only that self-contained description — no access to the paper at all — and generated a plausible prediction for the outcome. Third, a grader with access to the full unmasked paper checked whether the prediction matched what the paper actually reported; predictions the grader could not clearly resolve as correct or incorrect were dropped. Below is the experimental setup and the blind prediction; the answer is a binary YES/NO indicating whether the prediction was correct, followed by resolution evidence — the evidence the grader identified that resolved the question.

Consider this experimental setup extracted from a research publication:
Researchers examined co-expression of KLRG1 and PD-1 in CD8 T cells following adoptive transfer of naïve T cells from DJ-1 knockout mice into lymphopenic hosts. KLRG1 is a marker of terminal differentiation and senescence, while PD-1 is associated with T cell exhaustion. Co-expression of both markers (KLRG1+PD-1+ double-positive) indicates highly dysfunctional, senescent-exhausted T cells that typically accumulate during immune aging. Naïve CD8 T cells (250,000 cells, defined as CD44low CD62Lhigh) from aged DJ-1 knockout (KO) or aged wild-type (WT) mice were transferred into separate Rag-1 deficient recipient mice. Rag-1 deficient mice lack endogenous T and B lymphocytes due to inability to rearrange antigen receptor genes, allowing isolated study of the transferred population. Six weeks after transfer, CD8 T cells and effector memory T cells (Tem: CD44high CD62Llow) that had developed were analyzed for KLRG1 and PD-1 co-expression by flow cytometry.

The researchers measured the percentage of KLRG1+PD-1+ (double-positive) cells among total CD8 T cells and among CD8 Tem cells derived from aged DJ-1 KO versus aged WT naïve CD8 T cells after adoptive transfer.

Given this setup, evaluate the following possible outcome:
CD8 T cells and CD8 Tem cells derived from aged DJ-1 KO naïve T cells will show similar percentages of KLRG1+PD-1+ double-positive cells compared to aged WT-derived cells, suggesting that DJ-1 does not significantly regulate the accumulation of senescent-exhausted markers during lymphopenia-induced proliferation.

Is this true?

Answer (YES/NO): NO